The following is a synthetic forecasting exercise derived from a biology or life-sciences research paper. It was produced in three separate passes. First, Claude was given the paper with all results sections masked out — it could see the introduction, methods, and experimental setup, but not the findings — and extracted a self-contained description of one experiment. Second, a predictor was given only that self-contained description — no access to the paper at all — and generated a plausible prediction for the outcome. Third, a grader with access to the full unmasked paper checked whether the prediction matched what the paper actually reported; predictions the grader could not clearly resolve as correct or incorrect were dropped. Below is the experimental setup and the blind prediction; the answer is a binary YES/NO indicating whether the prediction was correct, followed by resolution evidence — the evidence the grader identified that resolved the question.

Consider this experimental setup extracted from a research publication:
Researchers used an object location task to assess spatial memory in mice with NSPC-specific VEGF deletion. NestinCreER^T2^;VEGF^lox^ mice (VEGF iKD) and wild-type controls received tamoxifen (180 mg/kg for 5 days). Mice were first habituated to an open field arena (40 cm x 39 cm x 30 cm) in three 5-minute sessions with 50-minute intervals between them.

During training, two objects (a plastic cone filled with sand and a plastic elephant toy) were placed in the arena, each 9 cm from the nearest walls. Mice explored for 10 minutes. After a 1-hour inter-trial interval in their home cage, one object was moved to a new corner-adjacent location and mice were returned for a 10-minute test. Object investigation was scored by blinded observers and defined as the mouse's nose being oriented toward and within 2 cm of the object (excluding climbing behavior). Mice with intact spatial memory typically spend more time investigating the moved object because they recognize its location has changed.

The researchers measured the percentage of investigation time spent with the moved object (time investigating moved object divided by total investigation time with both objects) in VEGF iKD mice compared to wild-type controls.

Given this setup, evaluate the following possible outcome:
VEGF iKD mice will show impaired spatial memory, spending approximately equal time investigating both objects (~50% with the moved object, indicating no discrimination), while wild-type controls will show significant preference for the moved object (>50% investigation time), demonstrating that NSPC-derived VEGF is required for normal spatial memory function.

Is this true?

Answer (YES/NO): YES